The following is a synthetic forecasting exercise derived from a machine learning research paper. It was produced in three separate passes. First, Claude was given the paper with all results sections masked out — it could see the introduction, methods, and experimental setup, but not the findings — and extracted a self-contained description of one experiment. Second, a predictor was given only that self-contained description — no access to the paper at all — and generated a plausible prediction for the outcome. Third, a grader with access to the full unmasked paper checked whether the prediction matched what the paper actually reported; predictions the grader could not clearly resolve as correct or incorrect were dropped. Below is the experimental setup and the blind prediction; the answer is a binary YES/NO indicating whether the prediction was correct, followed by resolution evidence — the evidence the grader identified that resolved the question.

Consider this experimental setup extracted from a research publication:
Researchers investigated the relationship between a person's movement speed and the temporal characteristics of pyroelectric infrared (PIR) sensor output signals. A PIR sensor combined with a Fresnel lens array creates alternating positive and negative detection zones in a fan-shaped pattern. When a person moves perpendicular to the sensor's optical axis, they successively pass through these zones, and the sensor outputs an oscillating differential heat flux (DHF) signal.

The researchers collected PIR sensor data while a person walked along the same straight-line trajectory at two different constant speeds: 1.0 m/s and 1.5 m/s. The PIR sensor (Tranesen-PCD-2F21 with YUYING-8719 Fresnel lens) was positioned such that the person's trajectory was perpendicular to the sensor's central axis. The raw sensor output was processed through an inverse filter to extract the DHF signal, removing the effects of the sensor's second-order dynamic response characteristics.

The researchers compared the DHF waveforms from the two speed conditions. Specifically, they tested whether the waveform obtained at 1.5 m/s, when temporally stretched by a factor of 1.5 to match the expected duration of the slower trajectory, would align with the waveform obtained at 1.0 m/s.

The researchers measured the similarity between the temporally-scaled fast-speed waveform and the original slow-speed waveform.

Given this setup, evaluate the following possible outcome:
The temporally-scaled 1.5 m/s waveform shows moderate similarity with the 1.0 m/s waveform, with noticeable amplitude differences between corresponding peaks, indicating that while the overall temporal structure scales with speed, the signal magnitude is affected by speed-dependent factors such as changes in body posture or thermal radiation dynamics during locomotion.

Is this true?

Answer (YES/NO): NO